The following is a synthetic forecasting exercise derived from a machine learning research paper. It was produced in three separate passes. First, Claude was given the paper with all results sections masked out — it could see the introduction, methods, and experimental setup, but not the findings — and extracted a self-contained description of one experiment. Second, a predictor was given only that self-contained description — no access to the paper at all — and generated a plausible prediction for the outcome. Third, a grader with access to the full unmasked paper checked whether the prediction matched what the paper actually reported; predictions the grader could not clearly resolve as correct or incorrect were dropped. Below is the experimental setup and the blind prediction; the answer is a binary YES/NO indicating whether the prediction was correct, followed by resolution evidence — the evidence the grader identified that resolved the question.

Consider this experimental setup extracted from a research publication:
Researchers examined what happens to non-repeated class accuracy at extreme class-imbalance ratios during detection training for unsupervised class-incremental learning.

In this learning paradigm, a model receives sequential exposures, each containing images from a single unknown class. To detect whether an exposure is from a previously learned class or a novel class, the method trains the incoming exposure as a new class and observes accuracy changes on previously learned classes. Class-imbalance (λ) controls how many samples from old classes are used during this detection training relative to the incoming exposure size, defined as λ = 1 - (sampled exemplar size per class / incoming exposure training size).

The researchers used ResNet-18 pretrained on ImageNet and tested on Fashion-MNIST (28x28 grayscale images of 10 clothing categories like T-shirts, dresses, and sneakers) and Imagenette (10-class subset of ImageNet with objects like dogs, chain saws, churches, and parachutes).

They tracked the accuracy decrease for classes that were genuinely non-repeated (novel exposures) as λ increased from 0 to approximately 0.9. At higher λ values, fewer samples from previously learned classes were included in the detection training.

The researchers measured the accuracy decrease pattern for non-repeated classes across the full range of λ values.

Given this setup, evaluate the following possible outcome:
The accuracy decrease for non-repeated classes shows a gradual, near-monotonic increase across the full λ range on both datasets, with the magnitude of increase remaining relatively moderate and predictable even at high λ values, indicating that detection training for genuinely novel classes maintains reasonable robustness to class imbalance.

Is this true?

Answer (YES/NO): NO